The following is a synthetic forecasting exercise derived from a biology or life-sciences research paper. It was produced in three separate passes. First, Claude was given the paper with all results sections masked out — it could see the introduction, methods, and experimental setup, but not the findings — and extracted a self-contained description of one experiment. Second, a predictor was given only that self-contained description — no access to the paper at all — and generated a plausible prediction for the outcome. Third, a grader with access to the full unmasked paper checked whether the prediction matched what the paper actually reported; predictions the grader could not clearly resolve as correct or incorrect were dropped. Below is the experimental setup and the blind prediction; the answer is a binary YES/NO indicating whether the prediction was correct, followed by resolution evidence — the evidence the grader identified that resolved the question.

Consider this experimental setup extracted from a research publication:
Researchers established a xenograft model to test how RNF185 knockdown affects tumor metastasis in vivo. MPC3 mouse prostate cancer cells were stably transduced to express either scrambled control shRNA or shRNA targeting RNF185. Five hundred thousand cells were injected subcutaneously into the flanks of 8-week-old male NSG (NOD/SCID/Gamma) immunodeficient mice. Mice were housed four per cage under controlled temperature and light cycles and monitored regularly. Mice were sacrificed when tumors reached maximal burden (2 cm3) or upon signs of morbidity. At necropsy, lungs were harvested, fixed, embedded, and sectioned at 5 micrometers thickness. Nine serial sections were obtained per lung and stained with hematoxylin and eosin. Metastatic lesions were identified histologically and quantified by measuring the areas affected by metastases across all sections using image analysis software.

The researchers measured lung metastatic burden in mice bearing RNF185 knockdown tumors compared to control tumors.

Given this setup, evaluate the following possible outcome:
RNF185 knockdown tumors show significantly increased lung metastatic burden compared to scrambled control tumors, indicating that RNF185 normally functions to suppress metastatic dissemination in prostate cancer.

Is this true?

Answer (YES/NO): YES